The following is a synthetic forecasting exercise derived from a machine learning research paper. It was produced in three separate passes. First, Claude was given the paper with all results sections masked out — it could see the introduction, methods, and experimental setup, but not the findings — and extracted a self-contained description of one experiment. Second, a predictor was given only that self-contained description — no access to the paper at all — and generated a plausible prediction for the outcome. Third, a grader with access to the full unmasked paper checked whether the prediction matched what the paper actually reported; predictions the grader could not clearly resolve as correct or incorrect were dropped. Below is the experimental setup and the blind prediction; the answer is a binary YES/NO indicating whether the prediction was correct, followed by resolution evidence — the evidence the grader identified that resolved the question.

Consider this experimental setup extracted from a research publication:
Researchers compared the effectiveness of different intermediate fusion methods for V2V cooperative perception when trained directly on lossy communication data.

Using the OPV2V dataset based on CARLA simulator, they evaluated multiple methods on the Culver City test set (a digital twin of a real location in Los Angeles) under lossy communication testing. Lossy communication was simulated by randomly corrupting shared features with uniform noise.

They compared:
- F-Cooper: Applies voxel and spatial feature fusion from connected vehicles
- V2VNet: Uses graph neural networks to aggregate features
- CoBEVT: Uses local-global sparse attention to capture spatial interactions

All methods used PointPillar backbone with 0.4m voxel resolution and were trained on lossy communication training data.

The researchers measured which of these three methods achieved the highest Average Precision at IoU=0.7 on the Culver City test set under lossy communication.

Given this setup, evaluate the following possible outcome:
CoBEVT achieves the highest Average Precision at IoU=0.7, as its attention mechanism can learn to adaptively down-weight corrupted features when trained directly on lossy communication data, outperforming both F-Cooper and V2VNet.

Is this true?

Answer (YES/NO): YES